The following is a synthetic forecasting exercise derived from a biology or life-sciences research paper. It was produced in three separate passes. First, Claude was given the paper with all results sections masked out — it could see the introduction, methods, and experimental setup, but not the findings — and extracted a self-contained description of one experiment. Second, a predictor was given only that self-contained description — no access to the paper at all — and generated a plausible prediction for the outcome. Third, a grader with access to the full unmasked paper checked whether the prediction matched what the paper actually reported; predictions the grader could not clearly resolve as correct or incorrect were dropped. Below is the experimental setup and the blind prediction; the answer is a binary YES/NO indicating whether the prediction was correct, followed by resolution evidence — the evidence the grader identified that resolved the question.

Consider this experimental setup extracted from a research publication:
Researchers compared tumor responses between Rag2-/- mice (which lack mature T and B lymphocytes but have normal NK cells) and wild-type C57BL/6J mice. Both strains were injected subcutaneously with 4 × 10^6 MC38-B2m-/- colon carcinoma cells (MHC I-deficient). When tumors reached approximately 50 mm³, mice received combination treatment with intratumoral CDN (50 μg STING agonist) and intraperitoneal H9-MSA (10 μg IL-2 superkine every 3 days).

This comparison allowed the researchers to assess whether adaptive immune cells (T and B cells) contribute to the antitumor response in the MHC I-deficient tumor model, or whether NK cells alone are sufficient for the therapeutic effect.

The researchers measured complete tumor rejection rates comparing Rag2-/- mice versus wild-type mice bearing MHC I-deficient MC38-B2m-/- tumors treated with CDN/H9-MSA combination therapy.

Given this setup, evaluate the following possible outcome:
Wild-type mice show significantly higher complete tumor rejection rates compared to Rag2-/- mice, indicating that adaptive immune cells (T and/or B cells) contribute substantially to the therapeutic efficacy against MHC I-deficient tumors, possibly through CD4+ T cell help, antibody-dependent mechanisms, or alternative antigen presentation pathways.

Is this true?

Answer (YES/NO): NO